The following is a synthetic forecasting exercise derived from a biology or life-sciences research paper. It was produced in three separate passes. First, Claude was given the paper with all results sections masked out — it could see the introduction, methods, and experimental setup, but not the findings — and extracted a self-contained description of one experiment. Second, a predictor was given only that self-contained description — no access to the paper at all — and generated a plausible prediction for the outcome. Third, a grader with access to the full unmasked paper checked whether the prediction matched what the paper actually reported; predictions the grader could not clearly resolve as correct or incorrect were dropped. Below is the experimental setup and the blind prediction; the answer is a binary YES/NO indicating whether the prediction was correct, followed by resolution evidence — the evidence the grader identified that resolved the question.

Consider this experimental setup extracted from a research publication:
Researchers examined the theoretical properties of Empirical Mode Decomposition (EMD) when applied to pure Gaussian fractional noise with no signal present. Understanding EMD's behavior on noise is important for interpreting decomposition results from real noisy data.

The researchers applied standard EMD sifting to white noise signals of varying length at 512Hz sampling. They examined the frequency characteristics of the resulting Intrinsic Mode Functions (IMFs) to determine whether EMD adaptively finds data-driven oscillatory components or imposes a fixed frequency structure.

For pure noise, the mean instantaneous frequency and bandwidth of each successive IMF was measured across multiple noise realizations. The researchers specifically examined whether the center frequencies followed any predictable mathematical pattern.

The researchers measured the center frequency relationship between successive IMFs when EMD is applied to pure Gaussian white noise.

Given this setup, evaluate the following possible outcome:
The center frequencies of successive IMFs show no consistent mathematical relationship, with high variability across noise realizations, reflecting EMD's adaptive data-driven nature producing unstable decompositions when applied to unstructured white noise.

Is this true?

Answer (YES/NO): NO